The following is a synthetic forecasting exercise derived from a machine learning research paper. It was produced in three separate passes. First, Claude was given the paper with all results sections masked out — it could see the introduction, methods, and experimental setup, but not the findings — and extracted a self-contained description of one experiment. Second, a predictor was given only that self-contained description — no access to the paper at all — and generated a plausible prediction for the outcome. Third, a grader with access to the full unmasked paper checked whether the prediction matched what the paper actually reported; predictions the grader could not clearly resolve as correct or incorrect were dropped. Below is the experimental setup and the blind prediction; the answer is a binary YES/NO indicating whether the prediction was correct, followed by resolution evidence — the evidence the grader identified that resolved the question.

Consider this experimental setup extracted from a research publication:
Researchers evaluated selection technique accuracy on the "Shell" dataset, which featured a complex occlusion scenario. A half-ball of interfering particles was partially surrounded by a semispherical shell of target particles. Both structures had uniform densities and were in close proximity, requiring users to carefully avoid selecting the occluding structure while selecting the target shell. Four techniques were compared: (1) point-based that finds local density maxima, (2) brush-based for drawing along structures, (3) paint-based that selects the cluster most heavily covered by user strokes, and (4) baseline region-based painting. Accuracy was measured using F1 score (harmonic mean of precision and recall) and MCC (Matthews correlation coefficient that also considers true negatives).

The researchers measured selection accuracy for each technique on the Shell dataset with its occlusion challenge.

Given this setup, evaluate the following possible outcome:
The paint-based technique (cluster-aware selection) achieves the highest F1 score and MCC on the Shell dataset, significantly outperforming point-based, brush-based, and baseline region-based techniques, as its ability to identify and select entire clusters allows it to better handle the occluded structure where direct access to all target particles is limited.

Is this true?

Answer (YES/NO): NO